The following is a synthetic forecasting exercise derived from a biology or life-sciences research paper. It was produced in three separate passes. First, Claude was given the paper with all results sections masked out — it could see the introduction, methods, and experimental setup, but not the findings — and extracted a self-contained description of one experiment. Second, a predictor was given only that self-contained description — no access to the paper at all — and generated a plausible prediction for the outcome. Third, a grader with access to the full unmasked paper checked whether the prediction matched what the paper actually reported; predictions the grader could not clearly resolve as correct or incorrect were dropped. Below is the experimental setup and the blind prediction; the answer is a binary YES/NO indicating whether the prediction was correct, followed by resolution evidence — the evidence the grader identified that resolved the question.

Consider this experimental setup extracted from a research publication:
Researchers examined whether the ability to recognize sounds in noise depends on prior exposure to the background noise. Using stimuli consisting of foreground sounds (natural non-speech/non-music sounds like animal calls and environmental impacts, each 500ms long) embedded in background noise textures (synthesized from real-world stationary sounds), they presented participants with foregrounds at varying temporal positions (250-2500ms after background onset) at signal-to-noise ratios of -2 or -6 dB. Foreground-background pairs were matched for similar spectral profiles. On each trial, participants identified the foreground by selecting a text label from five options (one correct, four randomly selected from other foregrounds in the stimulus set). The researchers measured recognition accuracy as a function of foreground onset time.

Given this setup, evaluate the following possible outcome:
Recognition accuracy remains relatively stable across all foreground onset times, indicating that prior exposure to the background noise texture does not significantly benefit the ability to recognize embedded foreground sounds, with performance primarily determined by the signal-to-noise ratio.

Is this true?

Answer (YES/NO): NO